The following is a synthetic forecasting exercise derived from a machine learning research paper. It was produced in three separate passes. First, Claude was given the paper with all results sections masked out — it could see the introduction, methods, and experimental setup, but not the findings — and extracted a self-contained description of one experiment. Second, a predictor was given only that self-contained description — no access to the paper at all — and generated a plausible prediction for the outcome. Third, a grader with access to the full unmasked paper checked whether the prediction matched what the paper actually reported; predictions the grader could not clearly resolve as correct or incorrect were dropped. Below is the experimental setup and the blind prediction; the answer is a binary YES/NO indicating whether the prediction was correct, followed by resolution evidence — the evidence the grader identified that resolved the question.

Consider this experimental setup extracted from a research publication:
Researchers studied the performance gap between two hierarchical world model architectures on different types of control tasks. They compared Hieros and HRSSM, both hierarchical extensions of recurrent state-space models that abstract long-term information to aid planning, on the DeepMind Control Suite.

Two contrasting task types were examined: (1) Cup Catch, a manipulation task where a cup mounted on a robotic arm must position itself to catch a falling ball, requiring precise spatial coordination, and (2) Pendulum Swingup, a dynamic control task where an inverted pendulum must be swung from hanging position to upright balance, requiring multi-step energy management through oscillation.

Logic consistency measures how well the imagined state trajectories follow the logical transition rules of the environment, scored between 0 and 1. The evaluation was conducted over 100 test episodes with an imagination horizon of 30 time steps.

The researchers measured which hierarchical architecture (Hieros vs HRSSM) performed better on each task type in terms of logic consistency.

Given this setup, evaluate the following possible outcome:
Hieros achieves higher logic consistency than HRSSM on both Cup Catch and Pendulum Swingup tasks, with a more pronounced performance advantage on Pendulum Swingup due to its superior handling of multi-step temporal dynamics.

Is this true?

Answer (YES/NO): NO